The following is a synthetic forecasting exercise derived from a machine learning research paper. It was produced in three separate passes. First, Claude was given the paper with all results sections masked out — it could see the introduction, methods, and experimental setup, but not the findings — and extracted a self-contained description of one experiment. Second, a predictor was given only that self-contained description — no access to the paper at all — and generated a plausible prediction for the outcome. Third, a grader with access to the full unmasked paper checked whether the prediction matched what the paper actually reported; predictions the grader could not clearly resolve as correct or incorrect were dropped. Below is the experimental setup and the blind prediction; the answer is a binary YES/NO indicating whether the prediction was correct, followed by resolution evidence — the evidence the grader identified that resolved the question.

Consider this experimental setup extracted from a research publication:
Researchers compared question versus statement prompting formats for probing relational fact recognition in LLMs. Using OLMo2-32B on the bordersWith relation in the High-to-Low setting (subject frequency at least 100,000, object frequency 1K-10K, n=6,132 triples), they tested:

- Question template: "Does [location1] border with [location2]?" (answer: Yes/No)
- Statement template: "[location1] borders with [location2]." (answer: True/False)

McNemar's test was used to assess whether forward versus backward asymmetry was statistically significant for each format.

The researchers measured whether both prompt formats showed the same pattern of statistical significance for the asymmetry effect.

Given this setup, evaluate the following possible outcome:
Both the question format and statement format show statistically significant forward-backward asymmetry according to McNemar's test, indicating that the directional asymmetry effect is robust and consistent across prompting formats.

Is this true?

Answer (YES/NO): NO